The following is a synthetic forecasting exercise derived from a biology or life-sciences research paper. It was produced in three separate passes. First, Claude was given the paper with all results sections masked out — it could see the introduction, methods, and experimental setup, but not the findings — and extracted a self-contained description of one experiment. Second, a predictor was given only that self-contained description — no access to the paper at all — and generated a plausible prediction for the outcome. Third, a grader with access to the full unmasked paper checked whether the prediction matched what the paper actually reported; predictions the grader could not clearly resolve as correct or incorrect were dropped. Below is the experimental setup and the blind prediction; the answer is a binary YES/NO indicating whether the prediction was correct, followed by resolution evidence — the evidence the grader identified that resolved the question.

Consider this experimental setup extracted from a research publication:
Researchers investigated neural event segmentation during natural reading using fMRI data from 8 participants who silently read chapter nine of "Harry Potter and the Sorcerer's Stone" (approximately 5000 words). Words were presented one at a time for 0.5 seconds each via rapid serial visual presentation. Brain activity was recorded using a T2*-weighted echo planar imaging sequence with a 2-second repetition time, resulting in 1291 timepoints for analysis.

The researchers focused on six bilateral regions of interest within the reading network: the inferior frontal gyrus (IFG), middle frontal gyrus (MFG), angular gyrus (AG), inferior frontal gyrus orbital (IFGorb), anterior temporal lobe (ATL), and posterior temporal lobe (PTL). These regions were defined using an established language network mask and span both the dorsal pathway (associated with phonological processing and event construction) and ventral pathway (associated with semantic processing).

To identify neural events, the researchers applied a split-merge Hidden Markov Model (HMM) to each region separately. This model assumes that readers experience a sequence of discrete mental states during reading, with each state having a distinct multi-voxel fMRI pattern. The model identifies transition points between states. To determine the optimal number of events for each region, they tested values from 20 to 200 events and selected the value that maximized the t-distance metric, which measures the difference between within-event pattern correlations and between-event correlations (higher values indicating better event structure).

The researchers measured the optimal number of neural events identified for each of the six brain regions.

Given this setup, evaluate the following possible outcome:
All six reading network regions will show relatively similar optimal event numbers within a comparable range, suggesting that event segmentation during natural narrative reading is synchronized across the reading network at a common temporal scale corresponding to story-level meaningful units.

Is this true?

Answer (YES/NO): NO